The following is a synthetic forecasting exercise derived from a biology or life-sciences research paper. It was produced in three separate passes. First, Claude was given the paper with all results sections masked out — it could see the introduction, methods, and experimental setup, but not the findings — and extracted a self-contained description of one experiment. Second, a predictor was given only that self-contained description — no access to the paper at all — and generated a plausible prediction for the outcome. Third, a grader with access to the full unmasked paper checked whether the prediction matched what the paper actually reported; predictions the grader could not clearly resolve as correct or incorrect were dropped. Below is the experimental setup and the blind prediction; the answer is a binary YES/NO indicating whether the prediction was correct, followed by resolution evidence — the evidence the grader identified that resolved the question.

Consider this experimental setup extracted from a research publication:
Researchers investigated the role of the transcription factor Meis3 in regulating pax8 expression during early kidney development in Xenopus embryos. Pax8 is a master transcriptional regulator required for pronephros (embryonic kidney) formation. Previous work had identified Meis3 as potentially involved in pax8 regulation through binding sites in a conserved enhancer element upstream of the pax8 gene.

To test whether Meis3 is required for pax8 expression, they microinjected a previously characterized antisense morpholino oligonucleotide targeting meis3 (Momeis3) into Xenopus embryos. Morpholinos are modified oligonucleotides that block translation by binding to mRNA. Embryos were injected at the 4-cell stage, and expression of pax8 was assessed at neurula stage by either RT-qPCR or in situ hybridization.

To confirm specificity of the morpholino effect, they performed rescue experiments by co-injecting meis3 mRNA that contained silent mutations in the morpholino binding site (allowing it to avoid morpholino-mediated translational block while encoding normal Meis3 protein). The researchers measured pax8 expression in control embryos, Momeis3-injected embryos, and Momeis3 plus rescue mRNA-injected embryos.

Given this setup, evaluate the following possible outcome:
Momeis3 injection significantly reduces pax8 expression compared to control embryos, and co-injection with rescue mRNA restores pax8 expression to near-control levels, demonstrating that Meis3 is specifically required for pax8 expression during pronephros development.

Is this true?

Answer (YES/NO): YES